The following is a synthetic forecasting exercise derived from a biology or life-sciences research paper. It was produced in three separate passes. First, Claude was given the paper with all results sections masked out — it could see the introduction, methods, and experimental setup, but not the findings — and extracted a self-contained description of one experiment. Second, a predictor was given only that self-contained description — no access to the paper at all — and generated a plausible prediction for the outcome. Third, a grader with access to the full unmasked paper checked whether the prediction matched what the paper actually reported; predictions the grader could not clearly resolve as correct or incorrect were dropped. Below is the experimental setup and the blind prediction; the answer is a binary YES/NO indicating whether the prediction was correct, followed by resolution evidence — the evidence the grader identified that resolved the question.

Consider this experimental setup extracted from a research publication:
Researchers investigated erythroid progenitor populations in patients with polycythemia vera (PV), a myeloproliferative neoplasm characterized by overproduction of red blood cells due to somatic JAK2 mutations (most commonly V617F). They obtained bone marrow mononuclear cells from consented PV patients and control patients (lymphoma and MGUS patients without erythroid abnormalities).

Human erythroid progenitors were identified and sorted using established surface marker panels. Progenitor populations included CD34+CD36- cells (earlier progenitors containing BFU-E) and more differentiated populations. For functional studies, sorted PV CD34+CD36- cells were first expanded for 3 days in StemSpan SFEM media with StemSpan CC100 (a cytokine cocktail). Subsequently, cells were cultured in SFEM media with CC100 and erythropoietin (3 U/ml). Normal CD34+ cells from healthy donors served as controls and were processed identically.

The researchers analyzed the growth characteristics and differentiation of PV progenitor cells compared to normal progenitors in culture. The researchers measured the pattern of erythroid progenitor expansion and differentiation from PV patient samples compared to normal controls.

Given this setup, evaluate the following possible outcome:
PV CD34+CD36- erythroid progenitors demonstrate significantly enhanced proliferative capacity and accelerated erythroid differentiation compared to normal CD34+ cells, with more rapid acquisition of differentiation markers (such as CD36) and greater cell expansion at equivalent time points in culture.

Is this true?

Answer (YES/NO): NO